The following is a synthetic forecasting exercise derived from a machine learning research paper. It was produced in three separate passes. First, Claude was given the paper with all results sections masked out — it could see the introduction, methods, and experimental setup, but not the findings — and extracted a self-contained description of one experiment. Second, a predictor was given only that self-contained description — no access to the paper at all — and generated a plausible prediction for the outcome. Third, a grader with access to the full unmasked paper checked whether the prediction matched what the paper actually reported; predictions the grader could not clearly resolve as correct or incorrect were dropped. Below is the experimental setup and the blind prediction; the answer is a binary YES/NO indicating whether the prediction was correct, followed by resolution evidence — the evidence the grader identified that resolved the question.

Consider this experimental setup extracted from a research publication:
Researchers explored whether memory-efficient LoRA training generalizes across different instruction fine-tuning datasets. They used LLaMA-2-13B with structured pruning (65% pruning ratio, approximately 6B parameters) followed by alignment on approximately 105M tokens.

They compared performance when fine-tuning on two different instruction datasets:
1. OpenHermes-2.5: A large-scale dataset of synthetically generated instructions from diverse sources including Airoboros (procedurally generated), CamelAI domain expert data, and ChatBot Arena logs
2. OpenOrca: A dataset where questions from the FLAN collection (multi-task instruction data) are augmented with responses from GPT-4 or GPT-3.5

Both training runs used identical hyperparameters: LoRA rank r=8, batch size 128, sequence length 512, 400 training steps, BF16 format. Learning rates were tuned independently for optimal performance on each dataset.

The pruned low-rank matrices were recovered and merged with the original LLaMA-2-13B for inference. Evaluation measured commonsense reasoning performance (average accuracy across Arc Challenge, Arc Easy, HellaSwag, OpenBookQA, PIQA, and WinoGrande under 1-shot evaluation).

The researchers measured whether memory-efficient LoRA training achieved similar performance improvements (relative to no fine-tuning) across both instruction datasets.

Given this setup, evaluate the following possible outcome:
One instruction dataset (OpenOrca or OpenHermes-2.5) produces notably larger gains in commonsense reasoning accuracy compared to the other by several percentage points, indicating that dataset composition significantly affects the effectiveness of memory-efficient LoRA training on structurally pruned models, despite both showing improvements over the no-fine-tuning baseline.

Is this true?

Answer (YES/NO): NO